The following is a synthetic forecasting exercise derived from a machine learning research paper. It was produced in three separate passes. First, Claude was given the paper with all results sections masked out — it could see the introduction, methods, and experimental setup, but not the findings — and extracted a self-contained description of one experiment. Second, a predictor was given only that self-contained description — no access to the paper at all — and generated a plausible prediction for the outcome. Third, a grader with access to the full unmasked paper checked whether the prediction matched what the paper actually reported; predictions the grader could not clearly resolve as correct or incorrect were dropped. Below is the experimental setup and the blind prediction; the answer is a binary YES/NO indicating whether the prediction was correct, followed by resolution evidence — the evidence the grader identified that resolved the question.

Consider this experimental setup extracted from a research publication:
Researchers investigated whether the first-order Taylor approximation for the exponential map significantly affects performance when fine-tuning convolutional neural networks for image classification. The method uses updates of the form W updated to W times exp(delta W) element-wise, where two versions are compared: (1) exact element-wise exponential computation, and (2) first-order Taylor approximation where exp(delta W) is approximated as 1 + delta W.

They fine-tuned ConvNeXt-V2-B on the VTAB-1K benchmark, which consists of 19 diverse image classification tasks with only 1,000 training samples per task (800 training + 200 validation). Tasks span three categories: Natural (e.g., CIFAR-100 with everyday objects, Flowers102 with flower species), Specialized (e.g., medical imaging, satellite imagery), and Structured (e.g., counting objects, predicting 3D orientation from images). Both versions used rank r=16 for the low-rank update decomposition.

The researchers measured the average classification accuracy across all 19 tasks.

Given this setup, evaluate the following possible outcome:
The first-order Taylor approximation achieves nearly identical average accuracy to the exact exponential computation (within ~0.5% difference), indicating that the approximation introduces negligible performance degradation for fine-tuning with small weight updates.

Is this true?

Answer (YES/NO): YES